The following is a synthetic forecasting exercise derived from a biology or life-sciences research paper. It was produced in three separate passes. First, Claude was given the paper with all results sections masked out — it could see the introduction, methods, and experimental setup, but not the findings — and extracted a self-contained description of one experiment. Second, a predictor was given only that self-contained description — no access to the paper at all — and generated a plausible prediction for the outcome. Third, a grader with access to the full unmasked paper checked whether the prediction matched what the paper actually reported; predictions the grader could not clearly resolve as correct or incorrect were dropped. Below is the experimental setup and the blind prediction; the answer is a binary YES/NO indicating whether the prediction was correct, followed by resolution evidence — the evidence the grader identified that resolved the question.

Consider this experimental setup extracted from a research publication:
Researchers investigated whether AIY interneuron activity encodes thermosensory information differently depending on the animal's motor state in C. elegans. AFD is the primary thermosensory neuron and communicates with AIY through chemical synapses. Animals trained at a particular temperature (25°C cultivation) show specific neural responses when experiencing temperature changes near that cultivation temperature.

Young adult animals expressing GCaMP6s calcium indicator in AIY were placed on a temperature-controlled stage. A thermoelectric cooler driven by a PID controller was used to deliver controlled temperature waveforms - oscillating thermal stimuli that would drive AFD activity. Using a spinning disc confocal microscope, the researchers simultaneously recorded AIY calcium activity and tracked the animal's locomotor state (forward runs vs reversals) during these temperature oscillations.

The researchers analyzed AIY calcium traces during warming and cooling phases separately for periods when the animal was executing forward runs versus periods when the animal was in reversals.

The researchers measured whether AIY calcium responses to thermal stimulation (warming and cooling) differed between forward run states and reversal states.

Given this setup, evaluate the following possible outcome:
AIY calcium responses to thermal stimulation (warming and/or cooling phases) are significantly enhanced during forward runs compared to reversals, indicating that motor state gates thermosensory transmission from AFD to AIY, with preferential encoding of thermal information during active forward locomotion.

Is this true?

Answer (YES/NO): YES